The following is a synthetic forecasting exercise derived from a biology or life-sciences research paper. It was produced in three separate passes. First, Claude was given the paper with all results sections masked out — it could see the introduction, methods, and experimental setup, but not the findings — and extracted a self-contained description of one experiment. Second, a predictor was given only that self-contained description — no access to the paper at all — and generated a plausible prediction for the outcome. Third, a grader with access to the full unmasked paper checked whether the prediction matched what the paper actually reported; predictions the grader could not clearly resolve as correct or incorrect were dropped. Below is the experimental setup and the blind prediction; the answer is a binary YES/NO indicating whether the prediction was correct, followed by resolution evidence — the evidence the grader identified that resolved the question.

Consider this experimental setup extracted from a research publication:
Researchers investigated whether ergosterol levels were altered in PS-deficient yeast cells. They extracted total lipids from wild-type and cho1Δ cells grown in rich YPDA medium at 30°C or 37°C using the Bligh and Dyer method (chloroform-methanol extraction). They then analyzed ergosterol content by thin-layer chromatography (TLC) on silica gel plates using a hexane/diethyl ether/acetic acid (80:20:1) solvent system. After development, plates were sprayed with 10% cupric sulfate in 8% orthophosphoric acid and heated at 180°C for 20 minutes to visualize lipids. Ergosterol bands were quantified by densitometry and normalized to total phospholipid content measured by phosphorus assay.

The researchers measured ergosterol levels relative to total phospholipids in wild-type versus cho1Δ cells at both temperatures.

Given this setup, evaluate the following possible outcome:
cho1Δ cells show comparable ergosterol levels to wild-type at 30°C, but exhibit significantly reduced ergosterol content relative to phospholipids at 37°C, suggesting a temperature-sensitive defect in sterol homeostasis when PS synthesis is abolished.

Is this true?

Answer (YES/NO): NO